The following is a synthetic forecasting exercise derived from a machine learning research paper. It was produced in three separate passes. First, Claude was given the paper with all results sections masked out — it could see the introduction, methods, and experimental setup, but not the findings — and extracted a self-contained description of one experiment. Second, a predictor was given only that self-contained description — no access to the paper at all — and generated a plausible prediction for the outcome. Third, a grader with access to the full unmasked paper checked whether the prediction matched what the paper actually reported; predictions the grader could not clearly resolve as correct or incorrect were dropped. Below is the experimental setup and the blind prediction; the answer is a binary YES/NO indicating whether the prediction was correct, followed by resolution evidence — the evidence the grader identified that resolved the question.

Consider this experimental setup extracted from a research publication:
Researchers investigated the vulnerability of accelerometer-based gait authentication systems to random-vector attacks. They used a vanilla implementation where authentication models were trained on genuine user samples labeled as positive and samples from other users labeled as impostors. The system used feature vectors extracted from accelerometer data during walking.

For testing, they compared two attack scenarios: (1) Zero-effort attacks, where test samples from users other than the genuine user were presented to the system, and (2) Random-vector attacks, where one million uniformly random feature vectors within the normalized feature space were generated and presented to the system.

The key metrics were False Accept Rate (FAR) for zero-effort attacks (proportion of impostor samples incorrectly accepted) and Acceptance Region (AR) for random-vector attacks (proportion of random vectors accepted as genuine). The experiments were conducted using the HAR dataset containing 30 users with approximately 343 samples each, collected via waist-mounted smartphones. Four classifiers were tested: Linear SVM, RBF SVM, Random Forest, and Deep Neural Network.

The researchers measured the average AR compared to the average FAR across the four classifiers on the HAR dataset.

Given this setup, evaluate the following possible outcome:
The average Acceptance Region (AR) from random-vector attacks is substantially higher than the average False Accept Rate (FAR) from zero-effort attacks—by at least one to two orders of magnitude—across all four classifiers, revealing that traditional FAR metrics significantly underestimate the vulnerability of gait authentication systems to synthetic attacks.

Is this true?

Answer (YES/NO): NO